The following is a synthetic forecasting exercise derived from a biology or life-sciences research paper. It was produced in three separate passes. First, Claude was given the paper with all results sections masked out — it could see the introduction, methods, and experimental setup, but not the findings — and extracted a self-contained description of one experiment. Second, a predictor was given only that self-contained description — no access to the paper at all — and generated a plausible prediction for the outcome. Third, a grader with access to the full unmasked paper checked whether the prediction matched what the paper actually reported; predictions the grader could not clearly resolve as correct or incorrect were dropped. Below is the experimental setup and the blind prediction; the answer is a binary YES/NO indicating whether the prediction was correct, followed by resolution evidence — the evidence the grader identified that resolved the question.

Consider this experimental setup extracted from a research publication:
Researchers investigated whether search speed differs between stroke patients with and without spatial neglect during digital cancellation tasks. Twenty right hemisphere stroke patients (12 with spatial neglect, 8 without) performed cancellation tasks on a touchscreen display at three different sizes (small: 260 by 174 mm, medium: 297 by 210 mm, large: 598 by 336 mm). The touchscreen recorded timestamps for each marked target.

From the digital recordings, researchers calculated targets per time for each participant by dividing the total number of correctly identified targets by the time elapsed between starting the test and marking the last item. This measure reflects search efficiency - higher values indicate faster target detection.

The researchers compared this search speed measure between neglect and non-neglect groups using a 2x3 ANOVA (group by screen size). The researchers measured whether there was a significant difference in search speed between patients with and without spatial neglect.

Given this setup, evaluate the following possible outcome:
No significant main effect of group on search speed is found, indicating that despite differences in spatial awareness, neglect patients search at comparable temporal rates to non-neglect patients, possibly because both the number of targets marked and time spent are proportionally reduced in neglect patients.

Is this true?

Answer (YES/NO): NO